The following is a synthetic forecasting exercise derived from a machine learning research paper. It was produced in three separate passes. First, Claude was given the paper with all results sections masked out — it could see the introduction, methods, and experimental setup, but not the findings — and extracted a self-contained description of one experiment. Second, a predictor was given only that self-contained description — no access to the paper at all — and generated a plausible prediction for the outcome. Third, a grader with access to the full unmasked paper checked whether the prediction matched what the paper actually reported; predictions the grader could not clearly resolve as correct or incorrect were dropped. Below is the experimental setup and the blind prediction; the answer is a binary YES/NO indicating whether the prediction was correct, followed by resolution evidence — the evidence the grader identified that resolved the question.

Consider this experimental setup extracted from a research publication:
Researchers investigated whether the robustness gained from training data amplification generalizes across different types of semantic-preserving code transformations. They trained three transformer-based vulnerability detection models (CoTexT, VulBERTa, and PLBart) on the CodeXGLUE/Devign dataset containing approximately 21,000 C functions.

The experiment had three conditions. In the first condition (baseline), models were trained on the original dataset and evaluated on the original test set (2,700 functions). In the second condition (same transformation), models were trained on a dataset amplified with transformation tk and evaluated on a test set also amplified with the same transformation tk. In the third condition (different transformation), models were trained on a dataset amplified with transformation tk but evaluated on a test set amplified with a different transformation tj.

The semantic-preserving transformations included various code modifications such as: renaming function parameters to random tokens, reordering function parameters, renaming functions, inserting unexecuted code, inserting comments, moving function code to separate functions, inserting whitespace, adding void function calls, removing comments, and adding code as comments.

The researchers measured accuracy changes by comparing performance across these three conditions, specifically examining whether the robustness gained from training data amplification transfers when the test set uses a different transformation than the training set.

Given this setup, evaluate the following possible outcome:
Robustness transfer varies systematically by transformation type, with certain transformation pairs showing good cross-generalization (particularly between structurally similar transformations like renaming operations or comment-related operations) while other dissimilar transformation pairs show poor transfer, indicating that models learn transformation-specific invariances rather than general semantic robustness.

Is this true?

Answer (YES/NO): NO